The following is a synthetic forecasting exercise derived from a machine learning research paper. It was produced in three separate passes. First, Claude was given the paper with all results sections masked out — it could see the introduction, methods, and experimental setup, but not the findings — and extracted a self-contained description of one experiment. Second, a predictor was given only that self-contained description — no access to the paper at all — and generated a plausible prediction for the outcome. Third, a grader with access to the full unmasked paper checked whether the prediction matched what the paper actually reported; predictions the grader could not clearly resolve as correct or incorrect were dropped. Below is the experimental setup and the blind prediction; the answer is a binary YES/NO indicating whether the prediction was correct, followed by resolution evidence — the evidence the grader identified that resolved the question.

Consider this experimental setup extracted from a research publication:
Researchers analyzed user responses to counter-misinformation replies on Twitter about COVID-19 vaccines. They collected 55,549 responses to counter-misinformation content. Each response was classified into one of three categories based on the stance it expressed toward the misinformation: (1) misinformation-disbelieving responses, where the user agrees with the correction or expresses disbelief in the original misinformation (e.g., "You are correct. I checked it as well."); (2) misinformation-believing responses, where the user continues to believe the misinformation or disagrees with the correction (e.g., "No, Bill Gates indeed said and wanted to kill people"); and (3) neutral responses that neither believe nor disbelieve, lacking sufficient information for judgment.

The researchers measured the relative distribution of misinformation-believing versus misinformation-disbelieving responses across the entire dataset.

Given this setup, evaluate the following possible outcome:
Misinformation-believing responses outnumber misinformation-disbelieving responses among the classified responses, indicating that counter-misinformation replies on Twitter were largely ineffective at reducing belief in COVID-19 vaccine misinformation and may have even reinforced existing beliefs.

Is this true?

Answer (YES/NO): YES